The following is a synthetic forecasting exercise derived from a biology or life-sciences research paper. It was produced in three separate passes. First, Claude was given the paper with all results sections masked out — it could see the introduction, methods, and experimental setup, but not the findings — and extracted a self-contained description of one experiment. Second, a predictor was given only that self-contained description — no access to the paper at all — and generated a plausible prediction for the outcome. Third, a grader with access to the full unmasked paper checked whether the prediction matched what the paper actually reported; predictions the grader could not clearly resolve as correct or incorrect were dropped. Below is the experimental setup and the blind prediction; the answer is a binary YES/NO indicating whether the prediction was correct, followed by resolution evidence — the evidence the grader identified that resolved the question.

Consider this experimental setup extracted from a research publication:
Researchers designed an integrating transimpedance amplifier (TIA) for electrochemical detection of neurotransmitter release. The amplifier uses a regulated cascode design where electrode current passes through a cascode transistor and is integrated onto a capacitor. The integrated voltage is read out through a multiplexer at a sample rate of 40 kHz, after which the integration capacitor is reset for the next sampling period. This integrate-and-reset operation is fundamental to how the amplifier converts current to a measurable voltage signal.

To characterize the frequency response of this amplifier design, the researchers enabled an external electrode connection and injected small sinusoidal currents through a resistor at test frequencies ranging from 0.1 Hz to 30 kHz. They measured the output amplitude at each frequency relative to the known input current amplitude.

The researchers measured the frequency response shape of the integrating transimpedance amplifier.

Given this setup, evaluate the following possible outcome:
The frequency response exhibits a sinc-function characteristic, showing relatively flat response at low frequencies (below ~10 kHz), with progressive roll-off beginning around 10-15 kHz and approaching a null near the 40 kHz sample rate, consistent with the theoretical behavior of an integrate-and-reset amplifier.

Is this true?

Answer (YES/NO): YES